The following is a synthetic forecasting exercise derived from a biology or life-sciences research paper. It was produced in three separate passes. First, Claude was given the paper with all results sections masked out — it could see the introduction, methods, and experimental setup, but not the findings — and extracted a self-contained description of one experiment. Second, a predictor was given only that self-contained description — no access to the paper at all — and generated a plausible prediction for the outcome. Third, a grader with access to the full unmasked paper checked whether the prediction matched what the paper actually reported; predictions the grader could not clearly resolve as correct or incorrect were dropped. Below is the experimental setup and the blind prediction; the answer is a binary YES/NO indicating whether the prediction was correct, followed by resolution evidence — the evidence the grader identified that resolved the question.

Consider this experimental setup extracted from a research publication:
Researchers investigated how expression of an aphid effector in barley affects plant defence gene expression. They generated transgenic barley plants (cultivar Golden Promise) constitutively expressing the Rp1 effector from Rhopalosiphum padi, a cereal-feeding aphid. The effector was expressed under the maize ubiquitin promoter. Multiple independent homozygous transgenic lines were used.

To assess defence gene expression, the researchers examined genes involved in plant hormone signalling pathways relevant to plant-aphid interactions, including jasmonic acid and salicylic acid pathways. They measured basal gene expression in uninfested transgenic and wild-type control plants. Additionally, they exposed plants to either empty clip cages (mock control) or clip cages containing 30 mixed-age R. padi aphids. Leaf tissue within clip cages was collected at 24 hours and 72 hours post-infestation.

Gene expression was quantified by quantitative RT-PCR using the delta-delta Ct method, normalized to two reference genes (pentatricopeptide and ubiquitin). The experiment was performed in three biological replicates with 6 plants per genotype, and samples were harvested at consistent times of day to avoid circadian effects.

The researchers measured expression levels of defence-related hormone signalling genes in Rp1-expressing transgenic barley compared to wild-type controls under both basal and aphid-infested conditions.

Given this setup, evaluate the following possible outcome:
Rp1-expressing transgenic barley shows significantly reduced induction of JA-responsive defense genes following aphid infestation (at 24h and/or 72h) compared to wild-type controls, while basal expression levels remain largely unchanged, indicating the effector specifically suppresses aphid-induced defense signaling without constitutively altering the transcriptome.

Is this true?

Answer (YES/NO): NO